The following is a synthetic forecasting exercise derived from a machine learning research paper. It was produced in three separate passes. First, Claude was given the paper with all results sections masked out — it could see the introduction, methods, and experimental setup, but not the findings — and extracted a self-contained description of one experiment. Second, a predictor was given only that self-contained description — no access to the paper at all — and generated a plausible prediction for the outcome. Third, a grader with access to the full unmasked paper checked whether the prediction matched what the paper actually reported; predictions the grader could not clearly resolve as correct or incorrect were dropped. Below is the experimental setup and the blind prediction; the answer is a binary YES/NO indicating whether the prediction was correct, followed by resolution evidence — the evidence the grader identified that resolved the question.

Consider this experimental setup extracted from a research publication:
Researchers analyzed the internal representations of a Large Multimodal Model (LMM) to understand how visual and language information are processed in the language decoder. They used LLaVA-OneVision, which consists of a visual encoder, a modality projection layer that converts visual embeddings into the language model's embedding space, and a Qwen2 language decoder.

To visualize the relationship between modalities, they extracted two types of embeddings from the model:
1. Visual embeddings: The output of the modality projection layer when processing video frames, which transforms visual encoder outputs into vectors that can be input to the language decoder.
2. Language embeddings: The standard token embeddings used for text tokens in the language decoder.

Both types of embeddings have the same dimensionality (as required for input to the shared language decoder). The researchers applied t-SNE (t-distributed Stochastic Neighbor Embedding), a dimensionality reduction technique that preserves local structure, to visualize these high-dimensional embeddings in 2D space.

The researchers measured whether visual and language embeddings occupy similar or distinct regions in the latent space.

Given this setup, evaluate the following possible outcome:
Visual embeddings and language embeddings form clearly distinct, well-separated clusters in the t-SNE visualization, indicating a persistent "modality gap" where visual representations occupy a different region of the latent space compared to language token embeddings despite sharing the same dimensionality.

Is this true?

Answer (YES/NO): YES